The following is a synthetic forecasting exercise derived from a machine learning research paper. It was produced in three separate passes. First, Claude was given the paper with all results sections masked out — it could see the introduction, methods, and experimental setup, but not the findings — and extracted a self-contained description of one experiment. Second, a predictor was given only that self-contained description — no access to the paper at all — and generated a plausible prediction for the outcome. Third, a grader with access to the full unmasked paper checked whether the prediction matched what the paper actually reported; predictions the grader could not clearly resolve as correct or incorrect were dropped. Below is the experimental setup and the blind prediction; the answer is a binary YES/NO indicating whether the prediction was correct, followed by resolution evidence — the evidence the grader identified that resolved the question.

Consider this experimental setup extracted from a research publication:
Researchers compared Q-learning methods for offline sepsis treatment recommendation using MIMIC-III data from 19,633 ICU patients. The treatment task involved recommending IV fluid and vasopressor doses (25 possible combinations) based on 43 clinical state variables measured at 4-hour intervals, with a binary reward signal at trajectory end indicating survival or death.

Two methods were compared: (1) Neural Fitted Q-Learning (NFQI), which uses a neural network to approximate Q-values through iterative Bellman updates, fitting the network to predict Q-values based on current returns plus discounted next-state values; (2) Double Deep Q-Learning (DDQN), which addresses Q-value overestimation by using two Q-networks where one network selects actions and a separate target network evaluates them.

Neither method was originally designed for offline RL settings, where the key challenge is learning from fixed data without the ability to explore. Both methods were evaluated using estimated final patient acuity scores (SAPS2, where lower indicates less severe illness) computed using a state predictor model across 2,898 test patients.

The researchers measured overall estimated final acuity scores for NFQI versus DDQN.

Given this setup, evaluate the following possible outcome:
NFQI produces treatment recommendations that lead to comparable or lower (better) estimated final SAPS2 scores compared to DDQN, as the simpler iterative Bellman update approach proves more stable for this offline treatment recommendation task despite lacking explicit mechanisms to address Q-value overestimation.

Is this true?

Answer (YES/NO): NO